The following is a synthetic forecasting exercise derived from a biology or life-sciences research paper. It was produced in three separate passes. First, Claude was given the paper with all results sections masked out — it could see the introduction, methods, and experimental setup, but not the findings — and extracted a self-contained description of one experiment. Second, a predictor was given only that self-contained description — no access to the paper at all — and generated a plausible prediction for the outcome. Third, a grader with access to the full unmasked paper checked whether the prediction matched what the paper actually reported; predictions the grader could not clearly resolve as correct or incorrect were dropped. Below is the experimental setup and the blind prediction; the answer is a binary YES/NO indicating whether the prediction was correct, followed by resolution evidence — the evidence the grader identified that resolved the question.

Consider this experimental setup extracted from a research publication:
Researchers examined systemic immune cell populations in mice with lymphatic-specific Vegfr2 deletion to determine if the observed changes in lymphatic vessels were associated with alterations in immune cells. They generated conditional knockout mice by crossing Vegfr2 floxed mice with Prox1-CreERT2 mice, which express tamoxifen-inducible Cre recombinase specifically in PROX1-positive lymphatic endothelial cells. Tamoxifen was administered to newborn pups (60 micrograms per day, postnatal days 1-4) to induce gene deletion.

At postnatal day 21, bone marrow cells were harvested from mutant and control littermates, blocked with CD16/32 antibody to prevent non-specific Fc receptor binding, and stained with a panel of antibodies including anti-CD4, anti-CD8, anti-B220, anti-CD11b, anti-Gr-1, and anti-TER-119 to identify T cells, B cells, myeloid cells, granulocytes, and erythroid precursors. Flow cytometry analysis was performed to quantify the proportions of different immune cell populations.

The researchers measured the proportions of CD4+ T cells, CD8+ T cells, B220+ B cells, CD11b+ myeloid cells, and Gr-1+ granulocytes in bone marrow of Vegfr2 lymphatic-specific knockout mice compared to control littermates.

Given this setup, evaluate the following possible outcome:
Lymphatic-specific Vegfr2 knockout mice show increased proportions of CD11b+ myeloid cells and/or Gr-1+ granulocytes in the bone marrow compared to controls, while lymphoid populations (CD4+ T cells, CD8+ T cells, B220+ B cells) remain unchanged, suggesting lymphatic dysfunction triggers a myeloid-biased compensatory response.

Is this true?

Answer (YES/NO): YES